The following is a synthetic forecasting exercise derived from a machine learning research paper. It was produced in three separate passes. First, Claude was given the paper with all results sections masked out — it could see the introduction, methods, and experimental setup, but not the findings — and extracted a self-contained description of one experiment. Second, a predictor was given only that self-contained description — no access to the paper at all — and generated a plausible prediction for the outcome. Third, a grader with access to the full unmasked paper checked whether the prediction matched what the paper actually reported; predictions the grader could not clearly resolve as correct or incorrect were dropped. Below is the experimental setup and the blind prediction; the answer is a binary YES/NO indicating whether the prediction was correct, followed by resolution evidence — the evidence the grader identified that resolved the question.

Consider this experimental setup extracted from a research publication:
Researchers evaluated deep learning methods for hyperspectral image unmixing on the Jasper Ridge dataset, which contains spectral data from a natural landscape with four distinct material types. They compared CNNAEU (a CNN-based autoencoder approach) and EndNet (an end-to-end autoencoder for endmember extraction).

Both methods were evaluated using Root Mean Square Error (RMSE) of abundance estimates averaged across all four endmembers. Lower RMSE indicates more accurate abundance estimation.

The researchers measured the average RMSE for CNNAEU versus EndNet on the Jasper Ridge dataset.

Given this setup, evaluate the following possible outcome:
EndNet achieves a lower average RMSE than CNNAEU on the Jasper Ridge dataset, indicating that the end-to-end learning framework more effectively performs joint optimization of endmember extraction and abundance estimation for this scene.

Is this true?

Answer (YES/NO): YES